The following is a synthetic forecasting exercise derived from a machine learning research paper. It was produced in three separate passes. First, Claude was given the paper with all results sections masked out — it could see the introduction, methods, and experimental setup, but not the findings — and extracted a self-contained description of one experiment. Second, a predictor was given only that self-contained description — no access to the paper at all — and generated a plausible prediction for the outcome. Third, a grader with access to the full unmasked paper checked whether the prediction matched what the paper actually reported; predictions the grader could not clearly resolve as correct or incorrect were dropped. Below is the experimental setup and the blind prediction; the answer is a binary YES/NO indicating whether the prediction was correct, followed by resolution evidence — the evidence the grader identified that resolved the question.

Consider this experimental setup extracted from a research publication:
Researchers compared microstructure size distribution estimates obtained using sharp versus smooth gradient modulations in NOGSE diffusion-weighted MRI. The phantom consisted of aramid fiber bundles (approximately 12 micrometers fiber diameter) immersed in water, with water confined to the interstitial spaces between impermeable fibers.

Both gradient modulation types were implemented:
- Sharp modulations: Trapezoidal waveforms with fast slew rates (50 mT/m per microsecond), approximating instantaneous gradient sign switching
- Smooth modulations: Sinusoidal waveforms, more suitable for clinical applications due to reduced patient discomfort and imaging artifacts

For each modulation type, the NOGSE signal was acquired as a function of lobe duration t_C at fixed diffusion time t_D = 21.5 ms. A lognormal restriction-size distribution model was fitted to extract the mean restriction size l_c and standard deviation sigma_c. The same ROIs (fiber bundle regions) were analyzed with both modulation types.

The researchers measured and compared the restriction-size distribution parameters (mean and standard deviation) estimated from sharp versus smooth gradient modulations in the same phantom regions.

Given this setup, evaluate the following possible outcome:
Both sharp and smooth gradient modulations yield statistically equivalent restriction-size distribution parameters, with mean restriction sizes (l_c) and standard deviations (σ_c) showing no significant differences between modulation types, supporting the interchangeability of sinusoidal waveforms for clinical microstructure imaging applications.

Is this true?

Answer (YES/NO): NO